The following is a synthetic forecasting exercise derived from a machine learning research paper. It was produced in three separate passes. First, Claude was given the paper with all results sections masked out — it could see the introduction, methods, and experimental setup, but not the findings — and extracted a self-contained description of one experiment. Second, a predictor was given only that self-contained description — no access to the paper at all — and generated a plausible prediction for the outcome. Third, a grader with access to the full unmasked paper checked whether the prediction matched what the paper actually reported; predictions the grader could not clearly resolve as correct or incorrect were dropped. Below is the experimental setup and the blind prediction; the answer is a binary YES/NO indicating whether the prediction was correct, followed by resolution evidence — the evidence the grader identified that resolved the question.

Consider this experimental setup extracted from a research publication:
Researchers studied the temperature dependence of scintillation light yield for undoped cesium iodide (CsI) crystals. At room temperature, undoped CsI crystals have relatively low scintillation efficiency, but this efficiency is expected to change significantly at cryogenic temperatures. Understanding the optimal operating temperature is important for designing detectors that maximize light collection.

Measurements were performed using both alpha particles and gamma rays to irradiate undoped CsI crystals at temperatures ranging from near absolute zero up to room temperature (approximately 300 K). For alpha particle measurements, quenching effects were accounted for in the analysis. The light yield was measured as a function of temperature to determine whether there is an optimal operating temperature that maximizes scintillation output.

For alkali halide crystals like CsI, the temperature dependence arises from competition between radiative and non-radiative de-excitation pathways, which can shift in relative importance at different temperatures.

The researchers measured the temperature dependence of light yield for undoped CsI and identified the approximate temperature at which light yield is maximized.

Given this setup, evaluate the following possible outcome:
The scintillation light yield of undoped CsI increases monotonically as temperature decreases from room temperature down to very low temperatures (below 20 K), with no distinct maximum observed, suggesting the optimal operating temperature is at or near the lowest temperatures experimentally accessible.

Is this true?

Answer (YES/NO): NO